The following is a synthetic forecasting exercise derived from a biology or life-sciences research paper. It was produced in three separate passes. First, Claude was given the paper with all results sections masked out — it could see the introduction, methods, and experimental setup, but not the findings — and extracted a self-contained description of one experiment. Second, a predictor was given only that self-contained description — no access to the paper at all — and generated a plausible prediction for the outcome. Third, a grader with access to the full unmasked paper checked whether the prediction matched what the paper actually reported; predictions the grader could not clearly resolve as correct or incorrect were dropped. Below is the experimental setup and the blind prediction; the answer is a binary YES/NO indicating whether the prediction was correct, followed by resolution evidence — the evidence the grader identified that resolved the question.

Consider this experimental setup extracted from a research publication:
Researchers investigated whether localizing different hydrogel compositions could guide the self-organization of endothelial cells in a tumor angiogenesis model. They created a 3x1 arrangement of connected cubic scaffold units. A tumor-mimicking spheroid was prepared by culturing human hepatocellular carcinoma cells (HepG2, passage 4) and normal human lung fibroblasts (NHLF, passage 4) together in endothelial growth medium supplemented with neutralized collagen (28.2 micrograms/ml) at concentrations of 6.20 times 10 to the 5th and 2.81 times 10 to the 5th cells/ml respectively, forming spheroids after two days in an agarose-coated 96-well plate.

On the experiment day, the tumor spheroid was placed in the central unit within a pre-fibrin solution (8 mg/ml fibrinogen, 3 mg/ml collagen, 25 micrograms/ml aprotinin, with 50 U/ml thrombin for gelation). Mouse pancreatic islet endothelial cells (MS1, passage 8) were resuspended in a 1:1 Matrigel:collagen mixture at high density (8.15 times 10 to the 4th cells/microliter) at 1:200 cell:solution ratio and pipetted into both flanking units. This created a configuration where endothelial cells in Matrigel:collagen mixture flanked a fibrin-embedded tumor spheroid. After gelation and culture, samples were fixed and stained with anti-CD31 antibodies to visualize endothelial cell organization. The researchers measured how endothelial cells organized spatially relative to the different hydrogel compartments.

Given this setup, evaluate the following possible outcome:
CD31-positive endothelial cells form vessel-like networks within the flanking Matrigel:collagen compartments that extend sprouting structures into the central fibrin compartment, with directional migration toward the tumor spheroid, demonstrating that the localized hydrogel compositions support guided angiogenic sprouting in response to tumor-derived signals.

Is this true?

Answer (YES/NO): YES